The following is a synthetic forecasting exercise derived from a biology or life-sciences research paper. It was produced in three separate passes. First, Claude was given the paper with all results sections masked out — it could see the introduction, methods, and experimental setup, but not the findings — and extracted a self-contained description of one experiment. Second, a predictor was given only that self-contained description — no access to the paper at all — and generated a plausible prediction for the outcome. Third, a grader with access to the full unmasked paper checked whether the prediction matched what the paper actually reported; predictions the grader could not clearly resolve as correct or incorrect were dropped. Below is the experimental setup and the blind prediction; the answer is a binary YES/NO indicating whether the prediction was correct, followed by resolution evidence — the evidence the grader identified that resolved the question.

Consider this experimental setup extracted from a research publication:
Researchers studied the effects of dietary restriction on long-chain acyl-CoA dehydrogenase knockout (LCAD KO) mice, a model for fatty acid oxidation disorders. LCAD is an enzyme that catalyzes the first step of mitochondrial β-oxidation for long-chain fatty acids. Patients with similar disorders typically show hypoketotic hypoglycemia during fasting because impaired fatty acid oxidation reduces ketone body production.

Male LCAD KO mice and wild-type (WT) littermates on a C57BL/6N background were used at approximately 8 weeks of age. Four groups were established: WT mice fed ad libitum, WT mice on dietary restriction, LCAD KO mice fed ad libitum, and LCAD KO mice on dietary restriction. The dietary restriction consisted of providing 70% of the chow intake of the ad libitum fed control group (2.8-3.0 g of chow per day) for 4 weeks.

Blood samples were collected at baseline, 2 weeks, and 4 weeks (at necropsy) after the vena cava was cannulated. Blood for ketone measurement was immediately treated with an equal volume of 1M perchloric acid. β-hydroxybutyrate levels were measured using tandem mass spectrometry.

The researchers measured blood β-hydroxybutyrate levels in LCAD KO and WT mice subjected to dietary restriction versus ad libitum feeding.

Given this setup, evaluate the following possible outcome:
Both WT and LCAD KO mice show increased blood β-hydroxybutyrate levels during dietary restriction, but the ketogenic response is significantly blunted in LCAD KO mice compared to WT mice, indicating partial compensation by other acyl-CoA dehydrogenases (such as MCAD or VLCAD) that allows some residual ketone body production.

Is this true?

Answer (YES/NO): NO